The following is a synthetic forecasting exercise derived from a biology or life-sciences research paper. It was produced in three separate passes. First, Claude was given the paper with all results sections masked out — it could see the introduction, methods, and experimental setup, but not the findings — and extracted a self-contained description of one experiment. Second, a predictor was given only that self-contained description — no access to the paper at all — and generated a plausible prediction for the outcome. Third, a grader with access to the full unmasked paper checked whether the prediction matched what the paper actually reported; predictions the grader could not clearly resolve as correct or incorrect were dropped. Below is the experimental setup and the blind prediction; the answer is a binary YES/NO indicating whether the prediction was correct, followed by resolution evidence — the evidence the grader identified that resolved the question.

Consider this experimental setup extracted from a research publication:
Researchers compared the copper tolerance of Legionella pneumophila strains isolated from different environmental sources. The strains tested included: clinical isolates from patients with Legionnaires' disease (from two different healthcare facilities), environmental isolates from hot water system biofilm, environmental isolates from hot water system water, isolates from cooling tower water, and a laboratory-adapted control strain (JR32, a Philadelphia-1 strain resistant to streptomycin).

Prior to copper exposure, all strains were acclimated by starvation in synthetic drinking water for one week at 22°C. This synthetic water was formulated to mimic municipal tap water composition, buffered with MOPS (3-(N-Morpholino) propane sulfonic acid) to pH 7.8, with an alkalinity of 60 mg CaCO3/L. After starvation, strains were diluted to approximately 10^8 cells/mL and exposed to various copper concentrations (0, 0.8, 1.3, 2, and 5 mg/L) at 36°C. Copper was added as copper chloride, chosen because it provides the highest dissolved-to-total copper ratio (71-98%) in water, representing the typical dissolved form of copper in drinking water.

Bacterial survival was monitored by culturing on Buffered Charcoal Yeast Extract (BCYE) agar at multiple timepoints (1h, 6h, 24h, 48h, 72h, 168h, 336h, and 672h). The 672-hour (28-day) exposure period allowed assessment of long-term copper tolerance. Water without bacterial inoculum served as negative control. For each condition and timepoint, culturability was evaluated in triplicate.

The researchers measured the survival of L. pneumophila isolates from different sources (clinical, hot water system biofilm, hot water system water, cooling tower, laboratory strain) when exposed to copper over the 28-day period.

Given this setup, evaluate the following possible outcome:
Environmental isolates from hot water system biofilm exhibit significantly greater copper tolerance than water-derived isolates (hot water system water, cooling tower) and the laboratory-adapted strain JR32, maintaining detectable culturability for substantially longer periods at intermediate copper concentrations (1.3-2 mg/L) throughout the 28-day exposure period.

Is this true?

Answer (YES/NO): NO